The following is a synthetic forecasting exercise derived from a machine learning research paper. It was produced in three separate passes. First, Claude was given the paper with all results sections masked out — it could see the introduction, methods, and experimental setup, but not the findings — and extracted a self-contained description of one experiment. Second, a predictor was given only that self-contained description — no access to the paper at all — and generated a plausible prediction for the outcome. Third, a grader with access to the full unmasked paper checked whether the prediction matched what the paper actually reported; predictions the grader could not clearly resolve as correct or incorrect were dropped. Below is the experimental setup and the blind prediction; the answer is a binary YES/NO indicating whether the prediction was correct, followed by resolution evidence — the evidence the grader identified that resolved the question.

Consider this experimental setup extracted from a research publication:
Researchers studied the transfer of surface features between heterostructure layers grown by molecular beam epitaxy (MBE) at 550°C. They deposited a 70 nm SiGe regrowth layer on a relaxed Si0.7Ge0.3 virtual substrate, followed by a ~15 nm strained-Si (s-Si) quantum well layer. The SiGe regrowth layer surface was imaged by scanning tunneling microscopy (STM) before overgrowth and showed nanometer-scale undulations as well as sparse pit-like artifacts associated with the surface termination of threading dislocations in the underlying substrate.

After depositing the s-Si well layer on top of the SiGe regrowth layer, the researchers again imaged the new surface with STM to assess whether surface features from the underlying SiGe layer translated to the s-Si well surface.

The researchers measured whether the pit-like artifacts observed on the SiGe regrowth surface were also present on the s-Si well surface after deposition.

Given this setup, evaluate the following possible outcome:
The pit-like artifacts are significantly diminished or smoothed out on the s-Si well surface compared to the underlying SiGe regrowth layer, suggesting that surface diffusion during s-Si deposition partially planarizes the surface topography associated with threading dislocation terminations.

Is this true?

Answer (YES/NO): NO